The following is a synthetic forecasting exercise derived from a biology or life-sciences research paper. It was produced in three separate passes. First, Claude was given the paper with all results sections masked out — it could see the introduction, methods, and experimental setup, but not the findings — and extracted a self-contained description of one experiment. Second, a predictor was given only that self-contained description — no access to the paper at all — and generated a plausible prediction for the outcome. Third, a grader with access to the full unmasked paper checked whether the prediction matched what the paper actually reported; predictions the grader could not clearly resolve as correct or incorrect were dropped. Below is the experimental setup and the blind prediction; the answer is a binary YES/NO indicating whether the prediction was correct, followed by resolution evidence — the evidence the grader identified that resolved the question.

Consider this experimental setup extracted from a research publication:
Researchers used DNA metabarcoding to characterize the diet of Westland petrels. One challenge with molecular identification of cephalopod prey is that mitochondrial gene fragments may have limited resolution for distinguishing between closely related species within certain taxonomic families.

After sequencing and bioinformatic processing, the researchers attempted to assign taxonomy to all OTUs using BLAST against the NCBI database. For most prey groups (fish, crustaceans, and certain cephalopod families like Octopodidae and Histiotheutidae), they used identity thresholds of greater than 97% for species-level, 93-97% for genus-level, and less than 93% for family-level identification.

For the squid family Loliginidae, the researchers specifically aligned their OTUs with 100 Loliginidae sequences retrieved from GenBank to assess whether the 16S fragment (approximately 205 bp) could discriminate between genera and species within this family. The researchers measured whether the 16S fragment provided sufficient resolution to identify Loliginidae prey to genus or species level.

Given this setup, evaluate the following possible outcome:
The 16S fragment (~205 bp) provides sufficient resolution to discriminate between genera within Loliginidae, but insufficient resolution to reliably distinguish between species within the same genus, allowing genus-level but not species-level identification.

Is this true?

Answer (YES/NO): NO